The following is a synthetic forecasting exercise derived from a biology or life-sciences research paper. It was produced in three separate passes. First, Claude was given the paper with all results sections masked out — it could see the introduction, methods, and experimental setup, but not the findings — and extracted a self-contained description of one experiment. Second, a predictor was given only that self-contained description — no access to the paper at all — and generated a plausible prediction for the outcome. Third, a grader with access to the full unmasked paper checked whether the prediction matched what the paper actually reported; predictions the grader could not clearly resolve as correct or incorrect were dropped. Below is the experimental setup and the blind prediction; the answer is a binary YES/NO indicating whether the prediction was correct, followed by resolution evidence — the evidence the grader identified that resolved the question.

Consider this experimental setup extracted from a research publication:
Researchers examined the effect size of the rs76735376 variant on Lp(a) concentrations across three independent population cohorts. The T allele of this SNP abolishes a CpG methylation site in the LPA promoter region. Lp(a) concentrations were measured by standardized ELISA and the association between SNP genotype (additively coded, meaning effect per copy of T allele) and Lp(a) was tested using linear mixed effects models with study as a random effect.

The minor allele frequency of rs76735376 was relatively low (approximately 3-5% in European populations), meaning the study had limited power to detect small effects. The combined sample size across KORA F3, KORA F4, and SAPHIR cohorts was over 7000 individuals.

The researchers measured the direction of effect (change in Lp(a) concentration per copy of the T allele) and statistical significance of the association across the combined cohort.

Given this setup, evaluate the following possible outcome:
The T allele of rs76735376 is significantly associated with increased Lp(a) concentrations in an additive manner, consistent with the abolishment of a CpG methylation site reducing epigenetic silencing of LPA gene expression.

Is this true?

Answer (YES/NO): NO